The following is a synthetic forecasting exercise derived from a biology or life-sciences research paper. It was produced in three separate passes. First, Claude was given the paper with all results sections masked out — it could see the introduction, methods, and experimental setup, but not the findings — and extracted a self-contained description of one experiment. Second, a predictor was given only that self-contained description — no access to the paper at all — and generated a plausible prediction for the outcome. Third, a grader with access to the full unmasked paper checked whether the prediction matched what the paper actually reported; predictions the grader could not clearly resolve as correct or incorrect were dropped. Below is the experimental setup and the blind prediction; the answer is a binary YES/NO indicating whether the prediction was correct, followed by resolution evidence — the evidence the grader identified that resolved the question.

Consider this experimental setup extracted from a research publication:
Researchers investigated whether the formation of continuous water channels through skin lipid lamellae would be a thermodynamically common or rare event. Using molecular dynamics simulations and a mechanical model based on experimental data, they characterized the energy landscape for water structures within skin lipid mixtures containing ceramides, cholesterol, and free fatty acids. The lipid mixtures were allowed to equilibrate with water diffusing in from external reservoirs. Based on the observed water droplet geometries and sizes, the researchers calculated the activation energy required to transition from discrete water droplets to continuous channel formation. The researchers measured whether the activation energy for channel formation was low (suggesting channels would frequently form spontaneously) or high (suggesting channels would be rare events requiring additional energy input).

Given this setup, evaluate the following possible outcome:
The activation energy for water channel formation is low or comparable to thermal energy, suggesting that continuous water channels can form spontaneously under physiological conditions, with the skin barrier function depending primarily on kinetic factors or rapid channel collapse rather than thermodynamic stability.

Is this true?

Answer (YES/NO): NO